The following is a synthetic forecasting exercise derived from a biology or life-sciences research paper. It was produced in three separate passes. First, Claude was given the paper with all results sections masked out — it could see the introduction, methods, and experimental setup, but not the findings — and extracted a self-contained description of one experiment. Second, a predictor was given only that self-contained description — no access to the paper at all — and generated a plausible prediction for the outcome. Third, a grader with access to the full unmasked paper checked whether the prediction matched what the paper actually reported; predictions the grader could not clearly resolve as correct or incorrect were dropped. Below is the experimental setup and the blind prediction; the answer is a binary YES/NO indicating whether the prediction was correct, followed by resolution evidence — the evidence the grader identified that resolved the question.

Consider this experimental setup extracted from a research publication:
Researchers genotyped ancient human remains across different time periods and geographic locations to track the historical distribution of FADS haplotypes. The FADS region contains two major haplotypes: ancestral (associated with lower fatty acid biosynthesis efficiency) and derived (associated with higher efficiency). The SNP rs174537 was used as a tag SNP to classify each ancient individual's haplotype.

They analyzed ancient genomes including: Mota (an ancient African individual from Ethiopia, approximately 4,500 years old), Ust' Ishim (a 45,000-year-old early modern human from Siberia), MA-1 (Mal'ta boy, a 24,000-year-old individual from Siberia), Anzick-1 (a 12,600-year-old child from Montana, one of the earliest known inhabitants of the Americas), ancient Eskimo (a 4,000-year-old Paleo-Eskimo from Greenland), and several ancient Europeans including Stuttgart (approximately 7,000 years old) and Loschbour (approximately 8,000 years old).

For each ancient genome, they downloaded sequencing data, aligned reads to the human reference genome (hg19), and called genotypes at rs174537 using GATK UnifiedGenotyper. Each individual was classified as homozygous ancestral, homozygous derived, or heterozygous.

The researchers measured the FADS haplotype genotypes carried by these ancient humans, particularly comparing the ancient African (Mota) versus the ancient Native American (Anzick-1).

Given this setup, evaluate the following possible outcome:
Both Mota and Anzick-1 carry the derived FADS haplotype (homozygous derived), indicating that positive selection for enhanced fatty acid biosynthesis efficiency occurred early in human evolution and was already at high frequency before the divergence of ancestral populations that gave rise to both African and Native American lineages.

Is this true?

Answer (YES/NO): NO